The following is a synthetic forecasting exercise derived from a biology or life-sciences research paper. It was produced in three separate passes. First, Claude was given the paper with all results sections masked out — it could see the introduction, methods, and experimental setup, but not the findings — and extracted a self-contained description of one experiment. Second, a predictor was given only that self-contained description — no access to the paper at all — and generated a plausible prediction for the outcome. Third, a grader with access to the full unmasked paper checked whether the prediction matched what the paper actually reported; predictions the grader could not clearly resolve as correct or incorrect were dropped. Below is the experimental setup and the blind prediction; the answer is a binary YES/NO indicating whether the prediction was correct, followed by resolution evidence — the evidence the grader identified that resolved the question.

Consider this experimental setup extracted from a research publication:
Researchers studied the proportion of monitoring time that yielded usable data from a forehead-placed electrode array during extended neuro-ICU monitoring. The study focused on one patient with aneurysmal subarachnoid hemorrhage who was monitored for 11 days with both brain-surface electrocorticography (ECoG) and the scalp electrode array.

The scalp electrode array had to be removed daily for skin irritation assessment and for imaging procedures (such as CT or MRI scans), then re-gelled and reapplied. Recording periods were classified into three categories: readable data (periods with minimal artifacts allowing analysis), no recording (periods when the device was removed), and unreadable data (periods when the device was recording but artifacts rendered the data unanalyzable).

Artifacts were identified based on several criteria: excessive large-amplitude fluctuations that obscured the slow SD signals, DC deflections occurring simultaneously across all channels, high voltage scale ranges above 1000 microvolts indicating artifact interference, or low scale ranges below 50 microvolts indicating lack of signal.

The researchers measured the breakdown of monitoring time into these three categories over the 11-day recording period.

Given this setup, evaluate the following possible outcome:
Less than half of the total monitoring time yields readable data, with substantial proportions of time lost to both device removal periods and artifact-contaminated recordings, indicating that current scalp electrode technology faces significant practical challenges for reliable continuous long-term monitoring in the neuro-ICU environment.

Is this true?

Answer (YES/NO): YES